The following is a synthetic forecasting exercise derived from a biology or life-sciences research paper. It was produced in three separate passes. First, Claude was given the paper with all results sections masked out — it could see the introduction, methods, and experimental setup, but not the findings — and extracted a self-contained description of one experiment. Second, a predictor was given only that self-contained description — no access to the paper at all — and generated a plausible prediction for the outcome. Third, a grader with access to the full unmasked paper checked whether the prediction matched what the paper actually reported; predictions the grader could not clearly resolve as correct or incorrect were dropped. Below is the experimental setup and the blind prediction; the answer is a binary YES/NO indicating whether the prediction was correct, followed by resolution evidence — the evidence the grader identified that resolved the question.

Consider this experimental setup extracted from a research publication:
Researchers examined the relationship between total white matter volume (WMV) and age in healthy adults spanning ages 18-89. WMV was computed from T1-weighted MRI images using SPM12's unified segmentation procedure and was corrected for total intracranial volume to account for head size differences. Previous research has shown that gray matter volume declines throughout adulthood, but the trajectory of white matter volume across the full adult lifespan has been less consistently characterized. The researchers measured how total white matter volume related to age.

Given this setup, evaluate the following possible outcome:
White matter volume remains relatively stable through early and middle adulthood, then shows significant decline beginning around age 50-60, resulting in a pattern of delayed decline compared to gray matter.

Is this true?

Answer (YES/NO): NO